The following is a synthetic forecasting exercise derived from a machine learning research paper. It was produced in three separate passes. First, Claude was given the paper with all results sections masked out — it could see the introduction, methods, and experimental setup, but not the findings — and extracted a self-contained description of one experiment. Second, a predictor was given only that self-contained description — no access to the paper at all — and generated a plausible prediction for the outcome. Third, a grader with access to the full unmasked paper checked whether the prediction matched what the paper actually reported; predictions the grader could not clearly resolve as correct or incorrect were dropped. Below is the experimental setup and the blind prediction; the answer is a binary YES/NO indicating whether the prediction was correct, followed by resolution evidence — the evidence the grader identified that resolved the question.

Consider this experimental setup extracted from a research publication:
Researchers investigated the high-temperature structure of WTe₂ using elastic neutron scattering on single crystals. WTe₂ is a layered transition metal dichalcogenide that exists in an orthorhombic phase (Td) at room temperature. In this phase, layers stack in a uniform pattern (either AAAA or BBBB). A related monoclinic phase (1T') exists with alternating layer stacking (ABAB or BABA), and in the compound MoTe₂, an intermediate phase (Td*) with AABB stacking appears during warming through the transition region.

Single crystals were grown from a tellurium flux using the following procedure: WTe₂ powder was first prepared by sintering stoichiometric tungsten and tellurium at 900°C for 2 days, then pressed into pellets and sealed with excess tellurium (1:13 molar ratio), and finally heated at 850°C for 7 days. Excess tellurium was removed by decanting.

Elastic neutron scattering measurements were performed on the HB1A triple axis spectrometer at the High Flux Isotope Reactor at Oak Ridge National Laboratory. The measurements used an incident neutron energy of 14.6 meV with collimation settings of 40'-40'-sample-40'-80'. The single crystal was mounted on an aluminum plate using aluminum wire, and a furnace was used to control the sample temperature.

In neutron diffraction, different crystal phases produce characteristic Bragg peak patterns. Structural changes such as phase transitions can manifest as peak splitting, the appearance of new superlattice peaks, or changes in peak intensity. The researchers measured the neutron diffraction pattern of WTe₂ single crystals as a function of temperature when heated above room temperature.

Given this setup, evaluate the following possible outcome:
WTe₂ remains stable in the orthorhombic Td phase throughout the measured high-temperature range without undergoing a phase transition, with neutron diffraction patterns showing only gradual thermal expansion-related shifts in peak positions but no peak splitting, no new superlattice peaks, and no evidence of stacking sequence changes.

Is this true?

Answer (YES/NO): NO